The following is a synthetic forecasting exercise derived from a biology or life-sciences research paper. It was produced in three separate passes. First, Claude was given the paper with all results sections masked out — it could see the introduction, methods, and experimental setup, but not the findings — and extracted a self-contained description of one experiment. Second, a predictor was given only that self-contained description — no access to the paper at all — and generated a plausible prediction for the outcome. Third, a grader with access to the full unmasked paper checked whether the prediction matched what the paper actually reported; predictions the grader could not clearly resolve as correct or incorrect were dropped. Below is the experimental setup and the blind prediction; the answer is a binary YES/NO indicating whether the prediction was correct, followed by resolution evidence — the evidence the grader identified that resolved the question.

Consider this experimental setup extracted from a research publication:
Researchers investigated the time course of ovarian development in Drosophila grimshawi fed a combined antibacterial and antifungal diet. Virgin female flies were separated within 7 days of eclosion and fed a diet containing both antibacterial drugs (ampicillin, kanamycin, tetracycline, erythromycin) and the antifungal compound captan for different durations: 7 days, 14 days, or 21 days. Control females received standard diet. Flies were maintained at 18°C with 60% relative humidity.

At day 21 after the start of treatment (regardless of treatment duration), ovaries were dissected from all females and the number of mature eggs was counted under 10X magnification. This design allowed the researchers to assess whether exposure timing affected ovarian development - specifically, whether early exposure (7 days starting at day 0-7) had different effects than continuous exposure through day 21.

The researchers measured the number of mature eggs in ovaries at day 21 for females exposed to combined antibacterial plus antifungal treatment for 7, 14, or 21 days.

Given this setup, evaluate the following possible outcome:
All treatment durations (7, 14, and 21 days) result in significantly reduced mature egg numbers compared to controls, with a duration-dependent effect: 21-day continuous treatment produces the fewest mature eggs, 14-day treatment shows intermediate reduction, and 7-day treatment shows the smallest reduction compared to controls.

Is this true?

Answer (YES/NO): NO